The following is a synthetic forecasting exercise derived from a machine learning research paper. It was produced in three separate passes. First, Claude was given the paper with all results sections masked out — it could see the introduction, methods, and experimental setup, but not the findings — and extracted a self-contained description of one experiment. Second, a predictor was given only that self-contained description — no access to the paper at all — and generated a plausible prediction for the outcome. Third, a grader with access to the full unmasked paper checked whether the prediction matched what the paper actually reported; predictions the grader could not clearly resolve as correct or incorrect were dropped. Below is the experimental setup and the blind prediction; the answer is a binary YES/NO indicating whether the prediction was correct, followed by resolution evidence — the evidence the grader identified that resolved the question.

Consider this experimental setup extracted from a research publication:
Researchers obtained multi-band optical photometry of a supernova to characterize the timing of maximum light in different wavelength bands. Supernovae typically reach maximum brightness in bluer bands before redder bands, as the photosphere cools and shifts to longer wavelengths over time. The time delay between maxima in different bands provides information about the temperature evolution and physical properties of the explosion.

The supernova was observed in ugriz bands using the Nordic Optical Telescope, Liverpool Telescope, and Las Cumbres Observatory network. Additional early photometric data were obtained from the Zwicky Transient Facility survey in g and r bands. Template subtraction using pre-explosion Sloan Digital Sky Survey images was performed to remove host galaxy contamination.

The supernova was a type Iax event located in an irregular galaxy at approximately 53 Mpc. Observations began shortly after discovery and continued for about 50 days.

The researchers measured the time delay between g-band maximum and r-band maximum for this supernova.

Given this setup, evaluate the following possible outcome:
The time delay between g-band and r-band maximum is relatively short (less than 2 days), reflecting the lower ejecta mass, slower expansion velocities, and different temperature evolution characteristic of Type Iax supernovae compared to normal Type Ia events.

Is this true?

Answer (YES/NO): NO